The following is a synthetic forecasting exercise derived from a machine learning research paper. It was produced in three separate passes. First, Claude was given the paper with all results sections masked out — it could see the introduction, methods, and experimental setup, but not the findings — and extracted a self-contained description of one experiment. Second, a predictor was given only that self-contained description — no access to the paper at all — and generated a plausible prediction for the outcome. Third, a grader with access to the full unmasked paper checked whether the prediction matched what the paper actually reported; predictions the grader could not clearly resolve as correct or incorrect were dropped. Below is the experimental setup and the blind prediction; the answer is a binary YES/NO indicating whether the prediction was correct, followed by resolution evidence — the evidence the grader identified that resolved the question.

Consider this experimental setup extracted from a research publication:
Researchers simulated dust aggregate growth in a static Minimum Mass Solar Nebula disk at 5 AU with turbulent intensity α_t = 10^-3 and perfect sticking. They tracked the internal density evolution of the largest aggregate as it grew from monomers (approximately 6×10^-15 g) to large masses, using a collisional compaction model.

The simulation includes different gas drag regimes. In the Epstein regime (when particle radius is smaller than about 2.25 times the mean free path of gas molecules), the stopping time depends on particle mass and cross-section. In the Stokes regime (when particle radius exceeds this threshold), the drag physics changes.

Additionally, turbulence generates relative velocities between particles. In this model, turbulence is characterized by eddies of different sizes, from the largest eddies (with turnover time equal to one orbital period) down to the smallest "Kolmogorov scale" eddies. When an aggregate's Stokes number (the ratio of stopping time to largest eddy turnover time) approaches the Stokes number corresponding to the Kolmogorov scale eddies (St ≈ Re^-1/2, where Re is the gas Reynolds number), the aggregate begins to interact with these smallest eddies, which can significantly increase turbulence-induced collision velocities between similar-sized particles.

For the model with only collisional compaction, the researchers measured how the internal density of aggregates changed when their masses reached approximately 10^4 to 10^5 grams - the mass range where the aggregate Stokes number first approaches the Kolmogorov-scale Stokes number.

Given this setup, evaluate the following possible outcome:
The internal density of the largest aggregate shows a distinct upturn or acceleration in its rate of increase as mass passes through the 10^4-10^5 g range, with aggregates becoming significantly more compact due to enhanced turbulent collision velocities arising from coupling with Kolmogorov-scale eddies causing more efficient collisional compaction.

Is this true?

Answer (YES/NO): YES